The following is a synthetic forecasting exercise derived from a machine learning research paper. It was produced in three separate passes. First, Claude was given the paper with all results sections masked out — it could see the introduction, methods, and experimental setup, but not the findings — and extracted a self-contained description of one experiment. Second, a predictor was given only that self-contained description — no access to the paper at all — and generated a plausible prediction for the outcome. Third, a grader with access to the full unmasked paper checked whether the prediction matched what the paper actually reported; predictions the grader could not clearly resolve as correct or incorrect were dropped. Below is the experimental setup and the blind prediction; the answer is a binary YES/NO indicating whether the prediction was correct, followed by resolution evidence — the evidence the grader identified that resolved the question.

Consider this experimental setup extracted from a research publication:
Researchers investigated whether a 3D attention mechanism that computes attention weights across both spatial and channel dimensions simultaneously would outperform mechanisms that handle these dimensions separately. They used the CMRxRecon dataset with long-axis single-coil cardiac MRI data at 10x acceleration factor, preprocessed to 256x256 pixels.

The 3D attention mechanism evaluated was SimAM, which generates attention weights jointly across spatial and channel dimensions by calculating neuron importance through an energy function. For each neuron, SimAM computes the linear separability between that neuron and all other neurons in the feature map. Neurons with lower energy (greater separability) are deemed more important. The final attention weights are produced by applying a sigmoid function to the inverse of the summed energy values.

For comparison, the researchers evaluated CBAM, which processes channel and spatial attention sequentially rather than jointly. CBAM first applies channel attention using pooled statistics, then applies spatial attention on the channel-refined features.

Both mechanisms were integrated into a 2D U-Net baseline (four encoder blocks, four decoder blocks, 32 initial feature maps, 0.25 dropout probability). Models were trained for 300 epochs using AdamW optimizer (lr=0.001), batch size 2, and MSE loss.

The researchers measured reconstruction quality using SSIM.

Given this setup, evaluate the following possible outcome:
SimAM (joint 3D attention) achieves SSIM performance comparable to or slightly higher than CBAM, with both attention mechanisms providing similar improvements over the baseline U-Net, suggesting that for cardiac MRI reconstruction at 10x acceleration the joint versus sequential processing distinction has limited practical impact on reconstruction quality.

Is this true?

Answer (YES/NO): NO